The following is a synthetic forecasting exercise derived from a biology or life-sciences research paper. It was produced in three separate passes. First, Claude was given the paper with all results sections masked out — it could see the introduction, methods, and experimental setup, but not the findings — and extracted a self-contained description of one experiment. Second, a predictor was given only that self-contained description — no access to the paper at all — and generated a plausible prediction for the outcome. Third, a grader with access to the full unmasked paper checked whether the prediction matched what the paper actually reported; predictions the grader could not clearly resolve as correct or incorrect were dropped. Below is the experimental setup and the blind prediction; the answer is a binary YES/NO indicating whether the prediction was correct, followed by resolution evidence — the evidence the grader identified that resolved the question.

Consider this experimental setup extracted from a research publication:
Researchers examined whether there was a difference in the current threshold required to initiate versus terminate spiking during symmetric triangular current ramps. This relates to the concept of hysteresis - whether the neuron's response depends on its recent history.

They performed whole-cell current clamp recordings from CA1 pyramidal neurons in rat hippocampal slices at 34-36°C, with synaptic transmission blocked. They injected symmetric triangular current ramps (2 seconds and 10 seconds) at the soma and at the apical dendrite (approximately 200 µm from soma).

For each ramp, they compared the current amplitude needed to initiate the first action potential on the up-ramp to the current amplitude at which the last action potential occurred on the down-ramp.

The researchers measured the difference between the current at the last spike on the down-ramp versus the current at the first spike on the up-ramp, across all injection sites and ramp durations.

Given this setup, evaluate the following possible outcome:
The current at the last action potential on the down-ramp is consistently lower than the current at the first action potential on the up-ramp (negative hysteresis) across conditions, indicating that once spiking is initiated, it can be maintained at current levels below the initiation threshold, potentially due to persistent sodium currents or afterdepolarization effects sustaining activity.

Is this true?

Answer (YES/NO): NO